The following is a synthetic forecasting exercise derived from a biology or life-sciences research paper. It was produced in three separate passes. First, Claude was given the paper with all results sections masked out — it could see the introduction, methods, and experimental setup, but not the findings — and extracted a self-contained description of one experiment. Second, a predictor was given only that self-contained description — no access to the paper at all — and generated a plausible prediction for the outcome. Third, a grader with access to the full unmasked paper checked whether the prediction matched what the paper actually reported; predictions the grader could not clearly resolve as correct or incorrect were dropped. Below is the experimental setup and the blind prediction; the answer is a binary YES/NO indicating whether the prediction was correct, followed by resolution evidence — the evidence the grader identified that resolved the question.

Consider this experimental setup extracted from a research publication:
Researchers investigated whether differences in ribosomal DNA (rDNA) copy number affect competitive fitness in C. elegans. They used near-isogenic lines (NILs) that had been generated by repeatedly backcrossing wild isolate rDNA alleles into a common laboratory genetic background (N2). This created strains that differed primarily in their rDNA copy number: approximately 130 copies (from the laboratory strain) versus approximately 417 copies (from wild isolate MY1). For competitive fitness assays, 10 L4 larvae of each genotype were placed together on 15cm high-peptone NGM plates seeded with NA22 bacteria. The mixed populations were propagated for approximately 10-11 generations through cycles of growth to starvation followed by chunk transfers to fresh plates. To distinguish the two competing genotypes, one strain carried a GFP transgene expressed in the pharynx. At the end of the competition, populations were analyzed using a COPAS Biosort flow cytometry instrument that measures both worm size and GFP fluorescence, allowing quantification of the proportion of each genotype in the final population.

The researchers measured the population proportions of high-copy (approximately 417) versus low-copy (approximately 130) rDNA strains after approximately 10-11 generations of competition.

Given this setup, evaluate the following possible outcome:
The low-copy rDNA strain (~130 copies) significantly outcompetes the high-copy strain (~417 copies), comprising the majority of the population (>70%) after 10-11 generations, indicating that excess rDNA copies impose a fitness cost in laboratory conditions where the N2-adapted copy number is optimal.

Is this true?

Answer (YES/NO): NO